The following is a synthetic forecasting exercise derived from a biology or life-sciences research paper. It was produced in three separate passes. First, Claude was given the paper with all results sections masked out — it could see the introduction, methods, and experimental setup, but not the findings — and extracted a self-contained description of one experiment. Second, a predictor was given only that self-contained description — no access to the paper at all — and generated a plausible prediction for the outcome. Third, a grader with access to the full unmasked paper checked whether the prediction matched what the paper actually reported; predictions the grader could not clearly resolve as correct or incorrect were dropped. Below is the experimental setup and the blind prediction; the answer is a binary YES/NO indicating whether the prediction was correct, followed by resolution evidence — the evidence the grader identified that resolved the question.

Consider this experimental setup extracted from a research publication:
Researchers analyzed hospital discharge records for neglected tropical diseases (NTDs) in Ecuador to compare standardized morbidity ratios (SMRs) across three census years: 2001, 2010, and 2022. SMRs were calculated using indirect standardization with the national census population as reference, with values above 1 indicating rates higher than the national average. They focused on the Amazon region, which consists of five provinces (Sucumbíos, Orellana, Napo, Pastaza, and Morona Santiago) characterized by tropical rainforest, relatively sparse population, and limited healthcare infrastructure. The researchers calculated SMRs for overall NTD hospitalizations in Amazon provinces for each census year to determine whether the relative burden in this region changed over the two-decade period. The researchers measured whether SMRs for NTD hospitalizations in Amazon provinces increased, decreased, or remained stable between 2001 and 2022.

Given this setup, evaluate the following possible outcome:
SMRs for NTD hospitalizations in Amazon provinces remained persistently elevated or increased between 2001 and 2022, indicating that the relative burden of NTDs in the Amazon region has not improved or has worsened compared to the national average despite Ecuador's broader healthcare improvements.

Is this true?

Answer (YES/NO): YES